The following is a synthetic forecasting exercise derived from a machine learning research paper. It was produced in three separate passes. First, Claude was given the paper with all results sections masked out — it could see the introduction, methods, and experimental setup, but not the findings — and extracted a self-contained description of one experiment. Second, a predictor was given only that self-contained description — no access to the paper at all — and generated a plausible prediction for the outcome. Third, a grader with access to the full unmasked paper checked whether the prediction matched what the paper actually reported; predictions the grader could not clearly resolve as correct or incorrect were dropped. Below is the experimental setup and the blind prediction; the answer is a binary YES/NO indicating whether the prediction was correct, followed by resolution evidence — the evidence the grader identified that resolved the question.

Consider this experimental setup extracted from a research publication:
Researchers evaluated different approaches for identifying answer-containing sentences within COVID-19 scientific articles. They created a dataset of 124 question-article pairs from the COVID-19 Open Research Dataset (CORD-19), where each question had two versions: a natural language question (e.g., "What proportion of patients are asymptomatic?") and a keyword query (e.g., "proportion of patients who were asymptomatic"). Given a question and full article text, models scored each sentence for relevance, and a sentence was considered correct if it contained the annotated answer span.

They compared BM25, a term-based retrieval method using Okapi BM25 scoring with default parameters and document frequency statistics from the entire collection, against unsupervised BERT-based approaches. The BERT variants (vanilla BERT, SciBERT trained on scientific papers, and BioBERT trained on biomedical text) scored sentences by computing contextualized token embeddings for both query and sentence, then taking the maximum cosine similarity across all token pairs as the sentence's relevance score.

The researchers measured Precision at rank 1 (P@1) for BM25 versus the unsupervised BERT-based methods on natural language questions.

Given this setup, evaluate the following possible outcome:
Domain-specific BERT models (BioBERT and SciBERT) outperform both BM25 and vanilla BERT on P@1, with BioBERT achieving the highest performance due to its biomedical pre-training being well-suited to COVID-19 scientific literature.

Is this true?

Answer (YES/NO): NO